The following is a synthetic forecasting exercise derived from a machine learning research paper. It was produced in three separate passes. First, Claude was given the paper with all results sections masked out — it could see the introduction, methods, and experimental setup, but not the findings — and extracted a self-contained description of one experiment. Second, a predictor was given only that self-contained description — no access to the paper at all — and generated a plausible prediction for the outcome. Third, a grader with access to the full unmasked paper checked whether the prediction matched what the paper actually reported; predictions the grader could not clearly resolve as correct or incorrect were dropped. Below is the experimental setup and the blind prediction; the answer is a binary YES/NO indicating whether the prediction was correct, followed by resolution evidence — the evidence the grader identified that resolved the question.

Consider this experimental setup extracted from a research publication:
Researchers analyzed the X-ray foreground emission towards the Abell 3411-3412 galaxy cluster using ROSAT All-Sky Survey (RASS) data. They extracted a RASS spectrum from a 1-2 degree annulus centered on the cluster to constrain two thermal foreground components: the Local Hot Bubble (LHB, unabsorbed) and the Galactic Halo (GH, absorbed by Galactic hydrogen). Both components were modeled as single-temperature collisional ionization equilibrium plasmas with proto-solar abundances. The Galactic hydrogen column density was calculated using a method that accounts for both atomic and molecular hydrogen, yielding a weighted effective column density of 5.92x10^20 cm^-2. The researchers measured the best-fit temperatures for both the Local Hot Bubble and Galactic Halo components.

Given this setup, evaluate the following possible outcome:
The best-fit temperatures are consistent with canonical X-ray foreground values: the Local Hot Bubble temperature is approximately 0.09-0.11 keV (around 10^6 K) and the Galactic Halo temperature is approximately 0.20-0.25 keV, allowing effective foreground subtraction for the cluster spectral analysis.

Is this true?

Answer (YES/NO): YES